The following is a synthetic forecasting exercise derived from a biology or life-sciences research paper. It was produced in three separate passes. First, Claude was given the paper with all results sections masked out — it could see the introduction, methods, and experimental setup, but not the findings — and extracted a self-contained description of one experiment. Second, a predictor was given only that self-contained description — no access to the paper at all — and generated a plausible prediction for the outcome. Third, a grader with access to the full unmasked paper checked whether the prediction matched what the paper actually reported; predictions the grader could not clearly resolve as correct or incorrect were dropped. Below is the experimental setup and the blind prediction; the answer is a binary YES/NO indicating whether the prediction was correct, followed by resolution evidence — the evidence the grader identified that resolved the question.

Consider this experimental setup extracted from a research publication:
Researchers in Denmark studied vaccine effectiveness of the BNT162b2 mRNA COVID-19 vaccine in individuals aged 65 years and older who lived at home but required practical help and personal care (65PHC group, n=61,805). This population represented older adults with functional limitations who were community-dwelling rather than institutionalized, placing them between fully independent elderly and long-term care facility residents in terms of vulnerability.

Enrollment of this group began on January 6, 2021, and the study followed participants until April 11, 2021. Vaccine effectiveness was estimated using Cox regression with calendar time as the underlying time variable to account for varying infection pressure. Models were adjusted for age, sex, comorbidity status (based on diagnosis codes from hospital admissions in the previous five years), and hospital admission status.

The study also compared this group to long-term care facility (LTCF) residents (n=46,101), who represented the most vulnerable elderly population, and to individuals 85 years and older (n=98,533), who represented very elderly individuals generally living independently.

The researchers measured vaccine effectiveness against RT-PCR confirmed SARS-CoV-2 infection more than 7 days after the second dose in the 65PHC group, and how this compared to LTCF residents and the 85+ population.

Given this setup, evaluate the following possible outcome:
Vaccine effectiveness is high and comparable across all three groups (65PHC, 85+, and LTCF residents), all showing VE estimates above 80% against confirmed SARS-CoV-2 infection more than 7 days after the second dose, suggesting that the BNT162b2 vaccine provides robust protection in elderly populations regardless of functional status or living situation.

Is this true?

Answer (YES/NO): NO